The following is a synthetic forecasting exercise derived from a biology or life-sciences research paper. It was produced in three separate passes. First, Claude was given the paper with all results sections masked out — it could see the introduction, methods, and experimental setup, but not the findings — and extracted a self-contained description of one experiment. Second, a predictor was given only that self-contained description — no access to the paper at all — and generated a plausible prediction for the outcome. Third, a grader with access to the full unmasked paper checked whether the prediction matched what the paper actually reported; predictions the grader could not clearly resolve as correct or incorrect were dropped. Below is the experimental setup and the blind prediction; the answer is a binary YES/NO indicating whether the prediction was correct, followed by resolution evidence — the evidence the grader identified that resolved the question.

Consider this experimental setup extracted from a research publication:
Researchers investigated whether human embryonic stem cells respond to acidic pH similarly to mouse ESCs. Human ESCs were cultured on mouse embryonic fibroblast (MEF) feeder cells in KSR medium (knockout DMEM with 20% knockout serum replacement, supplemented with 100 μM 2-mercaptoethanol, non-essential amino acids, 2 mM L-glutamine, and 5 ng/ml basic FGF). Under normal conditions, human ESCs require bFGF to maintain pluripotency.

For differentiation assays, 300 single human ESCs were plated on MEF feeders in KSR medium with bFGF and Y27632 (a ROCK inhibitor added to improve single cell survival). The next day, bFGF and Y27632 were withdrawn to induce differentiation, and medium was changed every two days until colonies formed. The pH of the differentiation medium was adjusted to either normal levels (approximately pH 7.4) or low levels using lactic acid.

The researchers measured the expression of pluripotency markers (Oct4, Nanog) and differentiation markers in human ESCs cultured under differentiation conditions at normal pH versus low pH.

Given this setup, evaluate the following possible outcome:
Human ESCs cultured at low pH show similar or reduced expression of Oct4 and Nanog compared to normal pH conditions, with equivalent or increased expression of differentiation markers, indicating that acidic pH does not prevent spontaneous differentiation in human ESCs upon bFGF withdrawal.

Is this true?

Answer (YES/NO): NO